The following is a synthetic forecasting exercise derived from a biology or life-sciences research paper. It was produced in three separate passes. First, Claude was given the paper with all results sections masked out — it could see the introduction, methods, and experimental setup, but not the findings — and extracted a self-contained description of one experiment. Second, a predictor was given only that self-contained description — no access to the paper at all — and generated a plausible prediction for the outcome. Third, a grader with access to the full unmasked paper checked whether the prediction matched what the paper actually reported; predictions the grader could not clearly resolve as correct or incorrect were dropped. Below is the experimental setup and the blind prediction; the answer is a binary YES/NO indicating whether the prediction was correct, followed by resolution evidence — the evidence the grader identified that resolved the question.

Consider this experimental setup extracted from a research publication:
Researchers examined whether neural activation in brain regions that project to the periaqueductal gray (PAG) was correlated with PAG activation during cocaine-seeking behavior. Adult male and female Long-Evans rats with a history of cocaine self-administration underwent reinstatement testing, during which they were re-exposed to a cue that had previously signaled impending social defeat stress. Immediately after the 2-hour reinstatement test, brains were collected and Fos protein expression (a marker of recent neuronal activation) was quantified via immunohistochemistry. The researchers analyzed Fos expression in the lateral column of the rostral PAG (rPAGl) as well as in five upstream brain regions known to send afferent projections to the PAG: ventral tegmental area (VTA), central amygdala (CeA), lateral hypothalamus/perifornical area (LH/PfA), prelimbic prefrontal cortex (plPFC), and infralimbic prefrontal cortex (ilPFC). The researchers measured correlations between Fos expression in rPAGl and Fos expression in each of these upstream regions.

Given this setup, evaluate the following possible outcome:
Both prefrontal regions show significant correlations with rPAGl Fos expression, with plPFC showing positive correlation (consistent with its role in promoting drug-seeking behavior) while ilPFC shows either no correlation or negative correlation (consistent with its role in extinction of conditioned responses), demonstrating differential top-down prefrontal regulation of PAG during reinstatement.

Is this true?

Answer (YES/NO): NO